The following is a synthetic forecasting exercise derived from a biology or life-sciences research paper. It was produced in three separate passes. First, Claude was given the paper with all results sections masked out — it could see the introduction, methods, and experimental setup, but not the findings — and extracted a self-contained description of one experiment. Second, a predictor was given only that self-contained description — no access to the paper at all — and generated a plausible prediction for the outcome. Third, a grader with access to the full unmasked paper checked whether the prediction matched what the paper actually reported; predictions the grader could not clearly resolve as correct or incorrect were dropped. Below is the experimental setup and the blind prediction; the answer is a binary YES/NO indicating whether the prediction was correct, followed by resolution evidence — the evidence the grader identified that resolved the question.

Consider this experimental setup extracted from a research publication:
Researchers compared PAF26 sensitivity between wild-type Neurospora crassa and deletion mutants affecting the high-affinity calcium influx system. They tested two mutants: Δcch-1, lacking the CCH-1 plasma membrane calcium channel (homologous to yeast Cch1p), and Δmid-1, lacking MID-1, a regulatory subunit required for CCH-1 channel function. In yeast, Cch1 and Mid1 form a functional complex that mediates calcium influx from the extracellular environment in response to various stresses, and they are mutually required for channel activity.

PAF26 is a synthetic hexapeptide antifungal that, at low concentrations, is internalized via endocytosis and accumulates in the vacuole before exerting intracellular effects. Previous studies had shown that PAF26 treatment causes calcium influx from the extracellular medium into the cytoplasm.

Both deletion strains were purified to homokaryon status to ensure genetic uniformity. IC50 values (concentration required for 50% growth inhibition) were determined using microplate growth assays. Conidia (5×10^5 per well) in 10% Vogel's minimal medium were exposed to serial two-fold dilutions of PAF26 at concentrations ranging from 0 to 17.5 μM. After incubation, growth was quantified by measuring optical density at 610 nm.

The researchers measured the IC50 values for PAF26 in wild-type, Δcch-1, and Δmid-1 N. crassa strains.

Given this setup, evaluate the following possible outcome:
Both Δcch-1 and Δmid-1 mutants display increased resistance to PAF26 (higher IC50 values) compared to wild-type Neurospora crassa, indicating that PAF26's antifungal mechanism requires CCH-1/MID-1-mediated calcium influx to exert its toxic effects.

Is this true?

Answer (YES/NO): NO